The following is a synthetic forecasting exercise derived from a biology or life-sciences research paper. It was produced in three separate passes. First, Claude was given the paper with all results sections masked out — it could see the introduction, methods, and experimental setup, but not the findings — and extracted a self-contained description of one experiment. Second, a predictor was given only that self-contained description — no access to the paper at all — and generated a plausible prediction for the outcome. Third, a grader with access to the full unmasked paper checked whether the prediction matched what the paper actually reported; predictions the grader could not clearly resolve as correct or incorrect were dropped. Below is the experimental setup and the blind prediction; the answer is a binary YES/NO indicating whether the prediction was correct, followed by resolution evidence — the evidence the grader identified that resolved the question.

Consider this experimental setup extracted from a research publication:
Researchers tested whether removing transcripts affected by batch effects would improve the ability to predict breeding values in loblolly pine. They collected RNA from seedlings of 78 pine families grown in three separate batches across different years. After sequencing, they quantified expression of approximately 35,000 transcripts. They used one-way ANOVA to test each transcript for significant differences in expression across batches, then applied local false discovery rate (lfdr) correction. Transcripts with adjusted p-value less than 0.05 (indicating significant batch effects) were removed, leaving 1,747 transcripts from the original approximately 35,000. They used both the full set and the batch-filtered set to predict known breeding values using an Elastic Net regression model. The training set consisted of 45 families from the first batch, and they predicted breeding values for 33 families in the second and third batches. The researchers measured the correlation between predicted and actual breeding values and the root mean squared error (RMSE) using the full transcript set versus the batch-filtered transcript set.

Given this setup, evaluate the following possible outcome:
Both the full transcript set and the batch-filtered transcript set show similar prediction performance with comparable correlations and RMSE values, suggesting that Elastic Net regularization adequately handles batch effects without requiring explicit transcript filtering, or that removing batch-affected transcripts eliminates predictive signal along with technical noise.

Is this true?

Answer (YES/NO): NO